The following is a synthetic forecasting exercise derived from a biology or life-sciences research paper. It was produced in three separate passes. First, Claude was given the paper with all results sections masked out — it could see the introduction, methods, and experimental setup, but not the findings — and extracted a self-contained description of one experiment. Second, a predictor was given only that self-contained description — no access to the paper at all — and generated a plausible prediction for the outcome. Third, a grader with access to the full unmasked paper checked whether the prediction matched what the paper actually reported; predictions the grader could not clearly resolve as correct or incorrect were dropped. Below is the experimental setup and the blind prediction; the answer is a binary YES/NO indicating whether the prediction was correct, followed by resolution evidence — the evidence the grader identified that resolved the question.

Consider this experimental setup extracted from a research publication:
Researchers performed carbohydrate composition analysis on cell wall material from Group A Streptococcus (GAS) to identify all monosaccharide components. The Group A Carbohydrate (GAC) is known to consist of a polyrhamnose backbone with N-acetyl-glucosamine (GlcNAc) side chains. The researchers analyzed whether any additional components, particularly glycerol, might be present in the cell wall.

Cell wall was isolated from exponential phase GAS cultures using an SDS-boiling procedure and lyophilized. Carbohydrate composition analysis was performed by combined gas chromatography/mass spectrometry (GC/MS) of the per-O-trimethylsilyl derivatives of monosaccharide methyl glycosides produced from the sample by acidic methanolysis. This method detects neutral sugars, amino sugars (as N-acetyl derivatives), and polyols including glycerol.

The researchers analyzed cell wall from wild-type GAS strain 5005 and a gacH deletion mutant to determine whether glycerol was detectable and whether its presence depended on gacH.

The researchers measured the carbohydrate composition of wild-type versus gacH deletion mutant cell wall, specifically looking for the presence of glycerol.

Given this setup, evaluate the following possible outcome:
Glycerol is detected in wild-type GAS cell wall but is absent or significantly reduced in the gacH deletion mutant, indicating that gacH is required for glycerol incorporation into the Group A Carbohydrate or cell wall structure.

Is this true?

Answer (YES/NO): YES